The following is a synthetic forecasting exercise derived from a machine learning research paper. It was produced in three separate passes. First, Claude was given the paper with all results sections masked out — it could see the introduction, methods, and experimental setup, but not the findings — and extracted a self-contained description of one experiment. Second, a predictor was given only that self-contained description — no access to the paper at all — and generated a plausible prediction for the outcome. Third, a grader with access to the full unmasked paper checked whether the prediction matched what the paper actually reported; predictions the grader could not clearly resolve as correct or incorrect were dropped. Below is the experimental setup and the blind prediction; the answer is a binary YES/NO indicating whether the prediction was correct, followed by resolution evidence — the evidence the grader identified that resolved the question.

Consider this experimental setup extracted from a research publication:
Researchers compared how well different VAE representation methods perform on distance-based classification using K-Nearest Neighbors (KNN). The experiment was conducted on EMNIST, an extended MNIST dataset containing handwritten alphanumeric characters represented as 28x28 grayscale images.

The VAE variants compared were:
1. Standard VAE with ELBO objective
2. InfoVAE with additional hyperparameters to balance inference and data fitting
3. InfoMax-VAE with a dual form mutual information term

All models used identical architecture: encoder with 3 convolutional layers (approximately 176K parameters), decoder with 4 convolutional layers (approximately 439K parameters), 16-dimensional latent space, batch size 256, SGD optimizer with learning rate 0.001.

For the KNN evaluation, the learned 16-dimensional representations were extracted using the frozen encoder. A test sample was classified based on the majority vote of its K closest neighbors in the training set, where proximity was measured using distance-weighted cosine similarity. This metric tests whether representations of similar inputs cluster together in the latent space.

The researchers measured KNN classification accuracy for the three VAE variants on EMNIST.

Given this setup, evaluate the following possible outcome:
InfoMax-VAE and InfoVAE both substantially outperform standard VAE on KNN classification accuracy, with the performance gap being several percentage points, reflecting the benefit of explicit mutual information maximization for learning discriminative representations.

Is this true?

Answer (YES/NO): NO